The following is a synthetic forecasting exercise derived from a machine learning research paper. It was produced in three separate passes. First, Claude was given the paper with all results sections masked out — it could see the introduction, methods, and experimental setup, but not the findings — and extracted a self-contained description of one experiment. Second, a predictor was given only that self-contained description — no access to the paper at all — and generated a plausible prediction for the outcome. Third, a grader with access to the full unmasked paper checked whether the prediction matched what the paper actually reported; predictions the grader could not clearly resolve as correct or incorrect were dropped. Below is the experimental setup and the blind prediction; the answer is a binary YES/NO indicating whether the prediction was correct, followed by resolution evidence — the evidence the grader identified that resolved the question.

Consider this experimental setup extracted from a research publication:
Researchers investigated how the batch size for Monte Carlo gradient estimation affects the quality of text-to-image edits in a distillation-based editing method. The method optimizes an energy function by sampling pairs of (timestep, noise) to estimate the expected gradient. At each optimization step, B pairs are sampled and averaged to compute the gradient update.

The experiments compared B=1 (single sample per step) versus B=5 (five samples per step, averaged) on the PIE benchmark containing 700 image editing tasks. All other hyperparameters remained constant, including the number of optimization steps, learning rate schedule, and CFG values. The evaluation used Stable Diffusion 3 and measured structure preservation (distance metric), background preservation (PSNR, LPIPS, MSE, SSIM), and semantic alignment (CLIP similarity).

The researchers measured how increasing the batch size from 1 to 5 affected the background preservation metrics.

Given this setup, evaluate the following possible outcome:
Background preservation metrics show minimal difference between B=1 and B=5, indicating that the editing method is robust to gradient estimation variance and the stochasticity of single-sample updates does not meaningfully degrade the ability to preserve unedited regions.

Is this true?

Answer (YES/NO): NO